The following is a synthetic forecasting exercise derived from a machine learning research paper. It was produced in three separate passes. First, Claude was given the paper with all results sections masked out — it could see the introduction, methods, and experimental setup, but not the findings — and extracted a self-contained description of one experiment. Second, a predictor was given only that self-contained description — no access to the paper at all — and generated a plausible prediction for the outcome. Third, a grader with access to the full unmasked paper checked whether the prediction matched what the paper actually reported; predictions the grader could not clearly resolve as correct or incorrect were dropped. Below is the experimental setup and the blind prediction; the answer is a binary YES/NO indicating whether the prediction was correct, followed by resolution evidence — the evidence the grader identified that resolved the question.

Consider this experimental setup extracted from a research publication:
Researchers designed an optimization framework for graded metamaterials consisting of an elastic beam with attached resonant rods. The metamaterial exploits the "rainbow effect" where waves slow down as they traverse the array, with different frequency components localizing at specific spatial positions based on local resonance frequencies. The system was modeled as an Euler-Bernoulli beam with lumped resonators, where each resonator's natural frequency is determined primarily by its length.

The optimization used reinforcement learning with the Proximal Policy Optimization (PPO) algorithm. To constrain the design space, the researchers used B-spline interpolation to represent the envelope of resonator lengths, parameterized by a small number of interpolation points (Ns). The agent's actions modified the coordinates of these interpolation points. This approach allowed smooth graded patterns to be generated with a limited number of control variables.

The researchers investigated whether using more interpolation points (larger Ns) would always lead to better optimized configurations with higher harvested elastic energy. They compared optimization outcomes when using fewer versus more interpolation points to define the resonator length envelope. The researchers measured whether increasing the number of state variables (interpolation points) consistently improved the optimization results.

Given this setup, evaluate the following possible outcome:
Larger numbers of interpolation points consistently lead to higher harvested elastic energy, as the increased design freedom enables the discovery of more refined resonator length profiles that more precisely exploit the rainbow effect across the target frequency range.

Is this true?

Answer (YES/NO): NO